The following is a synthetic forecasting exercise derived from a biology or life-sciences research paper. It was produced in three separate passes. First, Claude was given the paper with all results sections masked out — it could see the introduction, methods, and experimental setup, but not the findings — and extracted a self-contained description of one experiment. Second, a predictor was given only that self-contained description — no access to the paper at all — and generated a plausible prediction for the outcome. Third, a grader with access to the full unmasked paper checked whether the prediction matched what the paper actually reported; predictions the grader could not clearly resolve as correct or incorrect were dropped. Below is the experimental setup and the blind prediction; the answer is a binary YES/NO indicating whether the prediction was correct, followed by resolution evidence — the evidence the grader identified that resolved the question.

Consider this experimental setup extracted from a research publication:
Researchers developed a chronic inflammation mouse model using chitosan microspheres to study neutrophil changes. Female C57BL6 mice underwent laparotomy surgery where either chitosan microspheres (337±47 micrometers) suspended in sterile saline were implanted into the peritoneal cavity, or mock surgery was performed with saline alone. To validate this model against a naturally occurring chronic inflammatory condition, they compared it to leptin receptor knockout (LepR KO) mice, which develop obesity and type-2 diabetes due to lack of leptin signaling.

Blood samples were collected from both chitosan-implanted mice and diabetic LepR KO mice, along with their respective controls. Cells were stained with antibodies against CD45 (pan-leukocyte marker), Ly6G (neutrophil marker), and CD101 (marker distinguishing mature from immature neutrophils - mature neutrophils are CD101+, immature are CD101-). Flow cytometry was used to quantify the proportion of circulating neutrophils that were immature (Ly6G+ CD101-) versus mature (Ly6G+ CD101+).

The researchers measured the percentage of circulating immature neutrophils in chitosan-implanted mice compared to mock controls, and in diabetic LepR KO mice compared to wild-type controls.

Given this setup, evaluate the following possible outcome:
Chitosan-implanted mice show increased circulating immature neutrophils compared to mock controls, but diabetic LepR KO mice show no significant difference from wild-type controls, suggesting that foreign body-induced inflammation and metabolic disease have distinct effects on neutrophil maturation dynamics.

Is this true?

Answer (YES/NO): NO